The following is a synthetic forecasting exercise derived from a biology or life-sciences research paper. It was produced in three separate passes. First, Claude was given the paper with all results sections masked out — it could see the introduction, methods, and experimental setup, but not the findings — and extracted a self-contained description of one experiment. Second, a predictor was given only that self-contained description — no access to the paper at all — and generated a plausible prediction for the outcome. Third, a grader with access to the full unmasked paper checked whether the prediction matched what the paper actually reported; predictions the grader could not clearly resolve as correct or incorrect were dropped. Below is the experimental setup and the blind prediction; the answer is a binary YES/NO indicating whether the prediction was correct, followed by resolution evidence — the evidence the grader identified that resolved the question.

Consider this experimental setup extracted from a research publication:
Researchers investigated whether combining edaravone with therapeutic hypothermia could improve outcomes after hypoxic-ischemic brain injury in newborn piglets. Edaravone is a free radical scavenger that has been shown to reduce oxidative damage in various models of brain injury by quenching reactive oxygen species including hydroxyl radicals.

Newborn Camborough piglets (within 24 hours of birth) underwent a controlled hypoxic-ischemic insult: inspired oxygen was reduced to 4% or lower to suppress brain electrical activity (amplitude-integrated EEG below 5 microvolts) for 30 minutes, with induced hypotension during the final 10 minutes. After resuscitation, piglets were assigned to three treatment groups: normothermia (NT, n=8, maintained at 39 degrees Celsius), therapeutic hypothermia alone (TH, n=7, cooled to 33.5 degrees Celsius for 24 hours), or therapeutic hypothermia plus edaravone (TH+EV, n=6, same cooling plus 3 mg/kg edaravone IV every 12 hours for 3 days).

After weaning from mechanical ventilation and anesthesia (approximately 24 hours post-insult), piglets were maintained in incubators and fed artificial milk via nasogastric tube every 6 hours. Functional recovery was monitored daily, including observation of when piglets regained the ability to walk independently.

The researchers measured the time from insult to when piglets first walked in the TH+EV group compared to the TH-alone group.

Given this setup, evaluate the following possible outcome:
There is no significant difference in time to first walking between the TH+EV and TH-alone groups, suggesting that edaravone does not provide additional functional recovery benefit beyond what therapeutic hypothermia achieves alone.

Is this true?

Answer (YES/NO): NO